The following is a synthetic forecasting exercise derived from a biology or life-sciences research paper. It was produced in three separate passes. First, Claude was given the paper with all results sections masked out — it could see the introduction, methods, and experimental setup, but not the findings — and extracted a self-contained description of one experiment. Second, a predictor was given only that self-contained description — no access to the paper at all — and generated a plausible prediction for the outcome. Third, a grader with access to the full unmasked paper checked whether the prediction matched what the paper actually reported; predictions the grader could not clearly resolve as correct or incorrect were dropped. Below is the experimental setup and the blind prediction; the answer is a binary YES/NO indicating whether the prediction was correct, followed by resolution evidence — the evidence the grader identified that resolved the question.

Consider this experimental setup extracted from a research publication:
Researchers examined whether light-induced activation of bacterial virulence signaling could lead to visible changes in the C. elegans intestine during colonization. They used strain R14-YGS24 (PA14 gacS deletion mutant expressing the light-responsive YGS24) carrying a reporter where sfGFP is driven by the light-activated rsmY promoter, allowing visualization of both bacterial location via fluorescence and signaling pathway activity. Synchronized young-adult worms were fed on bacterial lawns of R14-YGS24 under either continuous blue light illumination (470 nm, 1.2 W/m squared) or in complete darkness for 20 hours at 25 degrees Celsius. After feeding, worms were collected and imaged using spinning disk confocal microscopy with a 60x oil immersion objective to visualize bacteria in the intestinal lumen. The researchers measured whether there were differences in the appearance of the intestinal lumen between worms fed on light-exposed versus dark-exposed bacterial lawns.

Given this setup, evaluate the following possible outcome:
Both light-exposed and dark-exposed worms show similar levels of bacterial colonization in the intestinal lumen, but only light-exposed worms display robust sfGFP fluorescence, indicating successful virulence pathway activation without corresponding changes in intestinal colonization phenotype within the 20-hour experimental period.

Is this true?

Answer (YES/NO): NO